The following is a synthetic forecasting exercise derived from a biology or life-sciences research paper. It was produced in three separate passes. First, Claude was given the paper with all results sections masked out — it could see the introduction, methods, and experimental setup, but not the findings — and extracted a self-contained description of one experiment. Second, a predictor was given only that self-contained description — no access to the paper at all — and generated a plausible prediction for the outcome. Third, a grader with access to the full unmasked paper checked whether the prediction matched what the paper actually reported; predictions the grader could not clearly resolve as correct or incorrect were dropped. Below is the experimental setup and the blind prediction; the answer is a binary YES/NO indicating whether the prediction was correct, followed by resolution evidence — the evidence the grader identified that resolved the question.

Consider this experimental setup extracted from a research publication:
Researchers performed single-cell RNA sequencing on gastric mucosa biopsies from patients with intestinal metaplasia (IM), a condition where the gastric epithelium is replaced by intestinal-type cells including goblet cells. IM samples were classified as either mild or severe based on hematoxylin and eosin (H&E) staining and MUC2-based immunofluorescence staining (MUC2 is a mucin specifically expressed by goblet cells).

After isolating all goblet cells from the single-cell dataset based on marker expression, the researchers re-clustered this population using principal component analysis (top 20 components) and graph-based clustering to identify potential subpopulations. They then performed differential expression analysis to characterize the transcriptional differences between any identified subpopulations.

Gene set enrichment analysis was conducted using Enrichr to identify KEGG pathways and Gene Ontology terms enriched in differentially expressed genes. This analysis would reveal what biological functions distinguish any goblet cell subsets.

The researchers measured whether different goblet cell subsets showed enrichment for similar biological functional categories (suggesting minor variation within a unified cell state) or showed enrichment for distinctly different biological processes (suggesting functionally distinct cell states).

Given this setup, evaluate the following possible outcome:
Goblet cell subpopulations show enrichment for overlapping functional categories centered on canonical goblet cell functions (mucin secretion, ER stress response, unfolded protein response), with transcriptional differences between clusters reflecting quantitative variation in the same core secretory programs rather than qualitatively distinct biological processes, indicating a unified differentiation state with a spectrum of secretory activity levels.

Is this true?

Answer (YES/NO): NO